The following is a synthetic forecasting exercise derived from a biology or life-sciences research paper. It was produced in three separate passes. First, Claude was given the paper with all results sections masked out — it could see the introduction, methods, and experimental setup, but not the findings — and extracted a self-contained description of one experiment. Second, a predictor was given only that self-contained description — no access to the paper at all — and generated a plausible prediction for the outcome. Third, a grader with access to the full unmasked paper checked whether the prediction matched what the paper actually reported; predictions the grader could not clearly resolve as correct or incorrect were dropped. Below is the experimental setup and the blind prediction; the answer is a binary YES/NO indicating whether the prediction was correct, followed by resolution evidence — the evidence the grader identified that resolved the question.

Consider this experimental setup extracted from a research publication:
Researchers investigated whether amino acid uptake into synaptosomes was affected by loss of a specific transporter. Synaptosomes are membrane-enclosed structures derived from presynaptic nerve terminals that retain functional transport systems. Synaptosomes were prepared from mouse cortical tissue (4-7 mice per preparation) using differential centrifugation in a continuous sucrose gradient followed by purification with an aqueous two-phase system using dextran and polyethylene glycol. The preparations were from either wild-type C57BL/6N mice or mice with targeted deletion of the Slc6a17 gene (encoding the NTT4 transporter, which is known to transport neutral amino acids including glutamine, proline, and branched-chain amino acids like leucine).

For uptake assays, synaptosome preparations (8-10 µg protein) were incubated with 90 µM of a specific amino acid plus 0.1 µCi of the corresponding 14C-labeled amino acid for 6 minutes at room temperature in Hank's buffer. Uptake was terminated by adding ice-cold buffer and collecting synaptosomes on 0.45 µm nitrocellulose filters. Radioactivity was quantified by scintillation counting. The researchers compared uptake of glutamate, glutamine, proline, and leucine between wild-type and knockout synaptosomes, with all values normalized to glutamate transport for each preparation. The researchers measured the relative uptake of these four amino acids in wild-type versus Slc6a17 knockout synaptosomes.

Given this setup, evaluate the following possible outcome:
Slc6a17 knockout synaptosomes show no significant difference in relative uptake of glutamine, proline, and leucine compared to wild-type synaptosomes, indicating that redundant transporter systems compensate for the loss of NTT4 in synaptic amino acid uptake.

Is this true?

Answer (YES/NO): NO